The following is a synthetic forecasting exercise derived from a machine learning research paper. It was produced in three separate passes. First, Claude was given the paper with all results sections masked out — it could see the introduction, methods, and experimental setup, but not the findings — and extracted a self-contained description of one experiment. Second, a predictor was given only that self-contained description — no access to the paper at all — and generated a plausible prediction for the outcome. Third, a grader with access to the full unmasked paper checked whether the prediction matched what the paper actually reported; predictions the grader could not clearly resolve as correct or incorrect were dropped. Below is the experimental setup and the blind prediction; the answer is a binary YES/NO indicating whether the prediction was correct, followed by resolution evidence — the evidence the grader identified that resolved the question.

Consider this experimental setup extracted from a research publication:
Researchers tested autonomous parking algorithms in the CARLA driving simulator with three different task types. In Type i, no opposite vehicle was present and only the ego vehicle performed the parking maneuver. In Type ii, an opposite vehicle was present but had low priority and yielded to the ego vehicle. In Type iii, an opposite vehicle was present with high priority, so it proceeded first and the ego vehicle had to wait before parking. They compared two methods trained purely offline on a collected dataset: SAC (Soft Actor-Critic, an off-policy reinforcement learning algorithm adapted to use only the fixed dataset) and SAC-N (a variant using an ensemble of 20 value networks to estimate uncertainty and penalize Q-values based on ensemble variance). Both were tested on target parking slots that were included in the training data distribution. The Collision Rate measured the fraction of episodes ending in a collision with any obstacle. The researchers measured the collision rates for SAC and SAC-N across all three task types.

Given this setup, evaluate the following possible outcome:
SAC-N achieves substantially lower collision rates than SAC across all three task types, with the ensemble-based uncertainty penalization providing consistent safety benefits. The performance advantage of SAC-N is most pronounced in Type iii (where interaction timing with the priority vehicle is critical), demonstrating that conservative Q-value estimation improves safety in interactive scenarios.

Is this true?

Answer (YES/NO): YES